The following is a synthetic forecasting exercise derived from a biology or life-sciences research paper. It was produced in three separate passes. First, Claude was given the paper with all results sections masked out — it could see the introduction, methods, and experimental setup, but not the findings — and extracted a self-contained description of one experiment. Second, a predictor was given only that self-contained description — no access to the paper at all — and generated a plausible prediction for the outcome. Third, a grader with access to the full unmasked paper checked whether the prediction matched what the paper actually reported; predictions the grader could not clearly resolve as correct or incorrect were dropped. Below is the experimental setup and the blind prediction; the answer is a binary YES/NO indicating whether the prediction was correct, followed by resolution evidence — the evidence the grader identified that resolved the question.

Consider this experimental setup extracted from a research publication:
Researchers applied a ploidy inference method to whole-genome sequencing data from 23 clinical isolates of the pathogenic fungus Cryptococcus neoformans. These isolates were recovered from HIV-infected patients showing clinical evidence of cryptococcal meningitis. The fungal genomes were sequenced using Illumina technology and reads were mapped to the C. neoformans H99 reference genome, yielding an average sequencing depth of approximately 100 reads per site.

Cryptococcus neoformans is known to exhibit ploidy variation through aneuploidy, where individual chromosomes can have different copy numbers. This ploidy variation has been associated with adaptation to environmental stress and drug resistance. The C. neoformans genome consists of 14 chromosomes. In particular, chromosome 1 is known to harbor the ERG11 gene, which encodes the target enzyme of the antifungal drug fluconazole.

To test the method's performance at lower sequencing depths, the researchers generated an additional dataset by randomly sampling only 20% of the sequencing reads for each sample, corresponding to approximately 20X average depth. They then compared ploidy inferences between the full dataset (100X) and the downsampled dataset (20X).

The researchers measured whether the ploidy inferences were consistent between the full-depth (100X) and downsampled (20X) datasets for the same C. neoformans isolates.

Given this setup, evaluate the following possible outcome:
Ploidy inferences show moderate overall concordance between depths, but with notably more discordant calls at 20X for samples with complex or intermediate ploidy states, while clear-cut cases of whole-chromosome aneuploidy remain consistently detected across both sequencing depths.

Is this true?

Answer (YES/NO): NO